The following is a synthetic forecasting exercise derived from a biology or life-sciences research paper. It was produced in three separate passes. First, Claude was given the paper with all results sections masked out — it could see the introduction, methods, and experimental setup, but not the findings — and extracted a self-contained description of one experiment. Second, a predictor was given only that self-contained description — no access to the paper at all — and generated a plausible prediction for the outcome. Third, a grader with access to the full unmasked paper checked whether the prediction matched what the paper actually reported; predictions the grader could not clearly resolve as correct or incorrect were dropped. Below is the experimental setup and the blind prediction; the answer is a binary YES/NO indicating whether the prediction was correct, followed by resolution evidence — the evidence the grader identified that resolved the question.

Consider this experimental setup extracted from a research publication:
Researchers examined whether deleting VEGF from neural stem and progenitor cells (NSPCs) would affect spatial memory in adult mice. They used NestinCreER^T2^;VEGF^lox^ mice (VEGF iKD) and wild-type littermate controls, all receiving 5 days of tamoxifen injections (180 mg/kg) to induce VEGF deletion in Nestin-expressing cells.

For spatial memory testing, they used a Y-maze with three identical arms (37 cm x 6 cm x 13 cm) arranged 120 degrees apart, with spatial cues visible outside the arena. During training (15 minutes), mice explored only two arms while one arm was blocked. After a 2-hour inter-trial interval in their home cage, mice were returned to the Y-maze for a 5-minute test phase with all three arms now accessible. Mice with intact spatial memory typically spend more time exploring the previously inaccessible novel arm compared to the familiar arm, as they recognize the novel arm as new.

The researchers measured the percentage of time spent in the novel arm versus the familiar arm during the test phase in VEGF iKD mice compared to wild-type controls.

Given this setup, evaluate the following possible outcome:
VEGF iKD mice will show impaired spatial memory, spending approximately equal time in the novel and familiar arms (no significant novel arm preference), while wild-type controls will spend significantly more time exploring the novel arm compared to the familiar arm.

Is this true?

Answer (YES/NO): NO